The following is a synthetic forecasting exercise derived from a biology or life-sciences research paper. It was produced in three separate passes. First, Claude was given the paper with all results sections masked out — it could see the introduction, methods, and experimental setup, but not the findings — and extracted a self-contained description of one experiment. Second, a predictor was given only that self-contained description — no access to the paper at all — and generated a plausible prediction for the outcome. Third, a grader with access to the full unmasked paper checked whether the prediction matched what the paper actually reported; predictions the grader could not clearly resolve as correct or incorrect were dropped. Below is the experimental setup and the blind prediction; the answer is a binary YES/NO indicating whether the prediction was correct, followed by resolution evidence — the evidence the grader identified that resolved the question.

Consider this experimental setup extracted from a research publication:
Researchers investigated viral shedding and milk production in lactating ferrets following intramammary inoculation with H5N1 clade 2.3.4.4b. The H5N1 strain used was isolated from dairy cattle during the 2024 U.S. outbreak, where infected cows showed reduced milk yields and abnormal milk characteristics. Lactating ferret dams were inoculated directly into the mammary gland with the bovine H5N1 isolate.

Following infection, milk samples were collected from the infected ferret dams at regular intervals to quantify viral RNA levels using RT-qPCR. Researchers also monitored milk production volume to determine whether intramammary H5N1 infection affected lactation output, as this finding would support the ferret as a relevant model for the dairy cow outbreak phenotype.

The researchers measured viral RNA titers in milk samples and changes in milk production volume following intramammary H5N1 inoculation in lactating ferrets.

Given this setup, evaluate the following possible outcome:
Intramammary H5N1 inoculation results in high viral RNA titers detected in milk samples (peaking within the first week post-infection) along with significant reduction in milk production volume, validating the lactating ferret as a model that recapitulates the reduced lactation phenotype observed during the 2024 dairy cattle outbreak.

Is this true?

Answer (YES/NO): NO